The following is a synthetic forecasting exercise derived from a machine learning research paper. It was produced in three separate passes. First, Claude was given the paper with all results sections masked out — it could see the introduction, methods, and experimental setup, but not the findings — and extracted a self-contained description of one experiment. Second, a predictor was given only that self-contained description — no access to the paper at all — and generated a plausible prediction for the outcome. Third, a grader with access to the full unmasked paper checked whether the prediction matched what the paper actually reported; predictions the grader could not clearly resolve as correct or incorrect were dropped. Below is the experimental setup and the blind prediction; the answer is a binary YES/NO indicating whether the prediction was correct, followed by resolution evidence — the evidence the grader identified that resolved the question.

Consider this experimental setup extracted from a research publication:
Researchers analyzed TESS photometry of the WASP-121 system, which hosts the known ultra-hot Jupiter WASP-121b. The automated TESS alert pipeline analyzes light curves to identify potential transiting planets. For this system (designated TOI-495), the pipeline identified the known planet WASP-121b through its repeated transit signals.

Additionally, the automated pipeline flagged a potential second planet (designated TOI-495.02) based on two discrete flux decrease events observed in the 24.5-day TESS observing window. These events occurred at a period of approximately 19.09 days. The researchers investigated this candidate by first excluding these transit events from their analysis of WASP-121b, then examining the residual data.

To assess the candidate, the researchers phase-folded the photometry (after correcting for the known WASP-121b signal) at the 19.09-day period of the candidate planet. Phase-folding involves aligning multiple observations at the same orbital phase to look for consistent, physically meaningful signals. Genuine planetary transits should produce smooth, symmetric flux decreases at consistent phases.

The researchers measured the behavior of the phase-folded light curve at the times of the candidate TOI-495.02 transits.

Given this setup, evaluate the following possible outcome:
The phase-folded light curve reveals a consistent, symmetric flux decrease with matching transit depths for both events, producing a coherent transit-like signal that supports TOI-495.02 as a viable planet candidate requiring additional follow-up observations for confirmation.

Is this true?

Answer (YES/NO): NO